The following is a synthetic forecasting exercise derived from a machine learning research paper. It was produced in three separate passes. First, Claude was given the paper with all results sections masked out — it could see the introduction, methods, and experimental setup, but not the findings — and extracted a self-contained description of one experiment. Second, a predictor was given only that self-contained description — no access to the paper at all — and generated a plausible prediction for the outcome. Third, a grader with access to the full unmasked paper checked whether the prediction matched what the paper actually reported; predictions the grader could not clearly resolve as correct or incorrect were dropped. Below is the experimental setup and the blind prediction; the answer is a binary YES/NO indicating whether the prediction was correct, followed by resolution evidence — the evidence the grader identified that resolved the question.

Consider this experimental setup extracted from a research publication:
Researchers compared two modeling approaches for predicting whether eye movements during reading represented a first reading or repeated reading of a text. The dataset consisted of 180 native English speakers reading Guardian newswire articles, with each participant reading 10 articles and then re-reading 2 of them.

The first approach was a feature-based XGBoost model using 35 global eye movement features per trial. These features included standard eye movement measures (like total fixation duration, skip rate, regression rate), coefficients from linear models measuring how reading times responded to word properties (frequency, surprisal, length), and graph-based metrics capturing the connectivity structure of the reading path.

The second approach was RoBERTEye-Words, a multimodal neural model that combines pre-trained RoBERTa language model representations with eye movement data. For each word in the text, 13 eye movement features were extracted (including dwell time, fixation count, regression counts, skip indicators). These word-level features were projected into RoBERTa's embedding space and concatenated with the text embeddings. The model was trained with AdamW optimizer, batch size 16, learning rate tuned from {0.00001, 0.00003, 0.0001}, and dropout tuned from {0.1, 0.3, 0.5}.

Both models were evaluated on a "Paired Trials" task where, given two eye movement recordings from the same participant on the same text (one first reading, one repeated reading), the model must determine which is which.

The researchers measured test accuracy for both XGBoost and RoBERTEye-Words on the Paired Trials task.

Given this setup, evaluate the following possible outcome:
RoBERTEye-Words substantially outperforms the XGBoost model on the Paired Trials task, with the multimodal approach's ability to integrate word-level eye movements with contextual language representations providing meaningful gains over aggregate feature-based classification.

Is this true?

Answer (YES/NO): NO